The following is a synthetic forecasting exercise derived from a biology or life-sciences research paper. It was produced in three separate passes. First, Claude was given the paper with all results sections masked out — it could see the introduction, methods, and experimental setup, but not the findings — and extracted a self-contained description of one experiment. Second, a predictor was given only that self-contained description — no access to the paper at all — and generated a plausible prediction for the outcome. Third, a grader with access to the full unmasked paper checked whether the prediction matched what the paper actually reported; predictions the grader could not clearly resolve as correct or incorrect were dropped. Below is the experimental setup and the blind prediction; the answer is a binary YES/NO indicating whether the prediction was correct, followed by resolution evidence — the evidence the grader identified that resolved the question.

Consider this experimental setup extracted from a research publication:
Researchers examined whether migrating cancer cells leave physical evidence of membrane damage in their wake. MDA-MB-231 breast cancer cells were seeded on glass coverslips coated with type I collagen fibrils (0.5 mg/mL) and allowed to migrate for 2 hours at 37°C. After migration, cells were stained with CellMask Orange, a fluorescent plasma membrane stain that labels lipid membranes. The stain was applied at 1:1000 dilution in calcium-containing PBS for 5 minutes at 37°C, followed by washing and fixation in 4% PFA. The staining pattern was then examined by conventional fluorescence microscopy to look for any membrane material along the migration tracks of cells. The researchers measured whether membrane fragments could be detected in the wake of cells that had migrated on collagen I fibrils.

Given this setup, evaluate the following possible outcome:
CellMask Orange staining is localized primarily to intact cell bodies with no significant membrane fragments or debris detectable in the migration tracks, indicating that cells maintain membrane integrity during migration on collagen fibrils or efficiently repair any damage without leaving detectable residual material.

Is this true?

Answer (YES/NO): NO